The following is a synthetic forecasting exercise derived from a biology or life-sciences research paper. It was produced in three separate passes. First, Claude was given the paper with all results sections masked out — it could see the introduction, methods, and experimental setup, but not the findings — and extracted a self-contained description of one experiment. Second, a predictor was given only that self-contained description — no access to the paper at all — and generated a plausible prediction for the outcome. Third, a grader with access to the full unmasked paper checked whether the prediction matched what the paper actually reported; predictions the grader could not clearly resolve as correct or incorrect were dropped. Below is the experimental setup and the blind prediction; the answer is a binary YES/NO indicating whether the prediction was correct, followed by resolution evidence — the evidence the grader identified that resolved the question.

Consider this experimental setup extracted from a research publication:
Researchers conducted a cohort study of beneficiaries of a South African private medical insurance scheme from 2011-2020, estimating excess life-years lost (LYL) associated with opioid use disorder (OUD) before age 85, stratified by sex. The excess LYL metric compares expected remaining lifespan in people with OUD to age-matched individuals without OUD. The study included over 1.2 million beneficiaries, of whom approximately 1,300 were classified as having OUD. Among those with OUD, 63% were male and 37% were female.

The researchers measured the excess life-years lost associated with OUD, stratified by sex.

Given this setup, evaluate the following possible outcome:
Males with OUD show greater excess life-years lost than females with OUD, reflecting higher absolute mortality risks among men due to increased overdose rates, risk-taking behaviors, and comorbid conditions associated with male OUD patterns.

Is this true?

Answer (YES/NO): NO